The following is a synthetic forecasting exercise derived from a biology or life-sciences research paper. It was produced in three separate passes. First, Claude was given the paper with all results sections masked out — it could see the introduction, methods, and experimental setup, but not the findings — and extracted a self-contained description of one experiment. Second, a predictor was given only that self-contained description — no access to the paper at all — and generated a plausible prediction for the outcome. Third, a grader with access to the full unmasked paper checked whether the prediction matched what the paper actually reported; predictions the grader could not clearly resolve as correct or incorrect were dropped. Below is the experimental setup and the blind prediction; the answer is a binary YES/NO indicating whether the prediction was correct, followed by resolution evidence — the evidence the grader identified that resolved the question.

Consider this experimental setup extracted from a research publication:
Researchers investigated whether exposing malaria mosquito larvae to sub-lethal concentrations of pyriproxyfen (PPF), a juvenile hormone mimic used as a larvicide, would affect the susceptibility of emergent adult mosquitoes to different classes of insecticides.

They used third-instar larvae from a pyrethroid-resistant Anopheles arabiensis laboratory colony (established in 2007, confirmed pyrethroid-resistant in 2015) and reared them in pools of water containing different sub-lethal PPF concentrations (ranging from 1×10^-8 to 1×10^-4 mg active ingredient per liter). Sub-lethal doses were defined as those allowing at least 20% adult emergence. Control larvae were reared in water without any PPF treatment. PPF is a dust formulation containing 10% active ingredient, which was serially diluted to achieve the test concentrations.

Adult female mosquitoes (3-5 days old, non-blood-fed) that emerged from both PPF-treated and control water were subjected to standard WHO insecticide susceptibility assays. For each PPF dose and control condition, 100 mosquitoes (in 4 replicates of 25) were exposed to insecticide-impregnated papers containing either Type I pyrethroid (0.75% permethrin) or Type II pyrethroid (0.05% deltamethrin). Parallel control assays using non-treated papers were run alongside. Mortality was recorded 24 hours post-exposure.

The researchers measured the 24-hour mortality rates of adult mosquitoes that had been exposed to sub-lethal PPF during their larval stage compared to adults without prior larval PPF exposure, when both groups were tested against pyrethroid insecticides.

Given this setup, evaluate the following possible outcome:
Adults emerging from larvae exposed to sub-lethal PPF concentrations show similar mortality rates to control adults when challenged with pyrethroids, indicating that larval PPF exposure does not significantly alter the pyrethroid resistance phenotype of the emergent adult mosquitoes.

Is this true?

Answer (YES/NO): NO